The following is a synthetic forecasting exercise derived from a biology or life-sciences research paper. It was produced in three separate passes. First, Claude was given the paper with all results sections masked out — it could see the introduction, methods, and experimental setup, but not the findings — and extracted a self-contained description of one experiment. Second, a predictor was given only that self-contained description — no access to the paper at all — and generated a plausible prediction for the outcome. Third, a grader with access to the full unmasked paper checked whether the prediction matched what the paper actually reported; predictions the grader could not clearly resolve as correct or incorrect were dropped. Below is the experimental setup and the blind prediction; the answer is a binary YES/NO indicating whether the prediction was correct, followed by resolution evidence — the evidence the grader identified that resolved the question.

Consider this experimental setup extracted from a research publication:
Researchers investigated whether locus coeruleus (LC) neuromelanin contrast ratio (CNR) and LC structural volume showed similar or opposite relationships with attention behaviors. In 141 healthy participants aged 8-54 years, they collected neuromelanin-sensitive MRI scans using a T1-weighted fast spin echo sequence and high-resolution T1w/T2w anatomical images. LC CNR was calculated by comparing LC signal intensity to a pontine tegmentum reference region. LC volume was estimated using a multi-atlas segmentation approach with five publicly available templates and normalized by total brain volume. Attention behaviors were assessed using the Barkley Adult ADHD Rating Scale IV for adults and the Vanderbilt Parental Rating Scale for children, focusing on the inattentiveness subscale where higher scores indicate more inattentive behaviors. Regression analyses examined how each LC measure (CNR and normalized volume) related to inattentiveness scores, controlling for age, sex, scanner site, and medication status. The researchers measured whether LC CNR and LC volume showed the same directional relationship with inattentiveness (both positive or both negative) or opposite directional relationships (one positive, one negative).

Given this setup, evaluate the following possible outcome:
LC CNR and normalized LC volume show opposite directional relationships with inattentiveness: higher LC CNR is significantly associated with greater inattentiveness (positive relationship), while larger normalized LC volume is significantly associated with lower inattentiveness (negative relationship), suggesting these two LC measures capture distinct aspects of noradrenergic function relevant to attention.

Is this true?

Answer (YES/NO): NO